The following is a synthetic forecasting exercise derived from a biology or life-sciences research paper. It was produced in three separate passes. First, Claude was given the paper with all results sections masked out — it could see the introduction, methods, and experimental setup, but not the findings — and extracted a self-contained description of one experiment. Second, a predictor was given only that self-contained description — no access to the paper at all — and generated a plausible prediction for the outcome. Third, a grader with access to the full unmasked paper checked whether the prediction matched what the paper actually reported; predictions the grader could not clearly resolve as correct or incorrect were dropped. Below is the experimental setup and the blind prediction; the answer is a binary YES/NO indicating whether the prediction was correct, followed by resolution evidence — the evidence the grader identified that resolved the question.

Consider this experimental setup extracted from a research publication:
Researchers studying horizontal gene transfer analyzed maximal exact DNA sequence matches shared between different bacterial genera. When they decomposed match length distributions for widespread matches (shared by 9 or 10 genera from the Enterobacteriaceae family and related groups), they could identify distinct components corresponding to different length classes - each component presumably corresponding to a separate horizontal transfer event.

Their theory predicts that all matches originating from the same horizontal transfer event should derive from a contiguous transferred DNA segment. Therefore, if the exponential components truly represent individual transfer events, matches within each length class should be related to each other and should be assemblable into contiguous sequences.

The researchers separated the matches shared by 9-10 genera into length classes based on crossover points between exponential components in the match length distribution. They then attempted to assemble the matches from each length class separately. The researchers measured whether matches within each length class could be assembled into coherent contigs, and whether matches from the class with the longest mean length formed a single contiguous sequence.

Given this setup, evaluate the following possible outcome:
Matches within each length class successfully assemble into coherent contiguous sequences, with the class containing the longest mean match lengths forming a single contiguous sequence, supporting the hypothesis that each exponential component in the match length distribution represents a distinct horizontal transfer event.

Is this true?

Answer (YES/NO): YES